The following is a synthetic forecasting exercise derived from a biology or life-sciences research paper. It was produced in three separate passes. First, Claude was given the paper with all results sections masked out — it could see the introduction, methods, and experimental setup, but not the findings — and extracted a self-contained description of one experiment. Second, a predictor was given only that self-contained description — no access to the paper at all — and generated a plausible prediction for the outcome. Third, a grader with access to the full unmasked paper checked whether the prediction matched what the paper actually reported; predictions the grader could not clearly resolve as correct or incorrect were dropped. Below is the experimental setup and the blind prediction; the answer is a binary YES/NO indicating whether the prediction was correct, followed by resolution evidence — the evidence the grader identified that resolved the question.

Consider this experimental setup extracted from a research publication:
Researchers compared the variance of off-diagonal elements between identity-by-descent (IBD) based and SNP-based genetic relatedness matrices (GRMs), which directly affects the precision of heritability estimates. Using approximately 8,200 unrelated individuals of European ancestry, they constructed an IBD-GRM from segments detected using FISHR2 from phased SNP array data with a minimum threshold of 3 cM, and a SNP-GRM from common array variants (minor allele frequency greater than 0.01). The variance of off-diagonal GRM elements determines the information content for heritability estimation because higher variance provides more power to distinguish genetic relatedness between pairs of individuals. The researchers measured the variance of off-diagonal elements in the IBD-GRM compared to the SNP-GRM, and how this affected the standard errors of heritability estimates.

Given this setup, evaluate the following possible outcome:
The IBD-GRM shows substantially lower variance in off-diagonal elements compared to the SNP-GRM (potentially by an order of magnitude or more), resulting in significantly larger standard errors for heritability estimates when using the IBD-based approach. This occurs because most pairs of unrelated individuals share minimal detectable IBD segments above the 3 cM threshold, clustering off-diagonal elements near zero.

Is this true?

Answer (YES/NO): YES